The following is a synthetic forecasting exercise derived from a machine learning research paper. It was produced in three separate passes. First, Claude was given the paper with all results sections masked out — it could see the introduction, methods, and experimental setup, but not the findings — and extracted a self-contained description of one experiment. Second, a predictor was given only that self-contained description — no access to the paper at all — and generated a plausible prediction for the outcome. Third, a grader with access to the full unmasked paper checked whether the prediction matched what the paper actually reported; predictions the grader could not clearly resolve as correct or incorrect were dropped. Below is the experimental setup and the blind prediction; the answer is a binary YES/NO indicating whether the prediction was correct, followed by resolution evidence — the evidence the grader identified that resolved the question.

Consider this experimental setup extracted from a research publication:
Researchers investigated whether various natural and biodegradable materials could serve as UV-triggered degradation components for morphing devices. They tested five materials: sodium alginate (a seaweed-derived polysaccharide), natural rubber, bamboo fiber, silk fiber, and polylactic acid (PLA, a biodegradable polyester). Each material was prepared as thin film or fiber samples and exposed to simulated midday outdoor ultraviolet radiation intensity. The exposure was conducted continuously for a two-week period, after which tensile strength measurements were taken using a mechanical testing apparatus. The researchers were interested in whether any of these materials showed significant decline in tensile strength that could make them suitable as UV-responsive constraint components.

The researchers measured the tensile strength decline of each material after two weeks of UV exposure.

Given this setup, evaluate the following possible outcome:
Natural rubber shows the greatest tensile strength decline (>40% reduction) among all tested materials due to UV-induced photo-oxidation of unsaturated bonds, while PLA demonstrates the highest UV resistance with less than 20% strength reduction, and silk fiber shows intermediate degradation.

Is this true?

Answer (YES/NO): NO